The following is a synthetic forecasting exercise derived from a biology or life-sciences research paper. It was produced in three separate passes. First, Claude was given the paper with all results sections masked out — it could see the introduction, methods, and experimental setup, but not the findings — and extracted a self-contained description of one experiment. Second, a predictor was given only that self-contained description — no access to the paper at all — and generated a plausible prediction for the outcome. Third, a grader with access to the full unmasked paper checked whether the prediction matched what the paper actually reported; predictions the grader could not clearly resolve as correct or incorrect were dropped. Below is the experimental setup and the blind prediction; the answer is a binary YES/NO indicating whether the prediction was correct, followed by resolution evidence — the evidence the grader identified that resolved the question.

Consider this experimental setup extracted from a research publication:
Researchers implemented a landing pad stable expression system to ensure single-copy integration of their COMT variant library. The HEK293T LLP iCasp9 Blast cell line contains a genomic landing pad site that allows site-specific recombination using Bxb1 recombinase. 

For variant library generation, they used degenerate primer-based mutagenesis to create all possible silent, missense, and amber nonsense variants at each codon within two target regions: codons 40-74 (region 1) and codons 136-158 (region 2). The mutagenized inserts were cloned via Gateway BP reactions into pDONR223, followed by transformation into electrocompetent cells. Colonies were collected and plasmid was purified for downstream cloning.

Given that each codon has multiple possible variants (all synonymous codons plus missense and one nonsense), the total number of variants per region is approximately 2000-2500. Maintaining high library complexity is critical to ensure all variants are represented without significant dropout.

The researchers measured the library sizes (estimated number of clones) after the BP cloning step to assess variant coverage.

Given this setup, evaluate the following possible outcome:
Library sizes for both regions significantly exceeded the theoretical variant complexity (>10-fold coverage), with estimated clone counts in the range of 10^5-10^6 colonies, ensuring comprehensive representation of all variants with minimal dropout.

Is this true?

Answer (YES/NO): YES